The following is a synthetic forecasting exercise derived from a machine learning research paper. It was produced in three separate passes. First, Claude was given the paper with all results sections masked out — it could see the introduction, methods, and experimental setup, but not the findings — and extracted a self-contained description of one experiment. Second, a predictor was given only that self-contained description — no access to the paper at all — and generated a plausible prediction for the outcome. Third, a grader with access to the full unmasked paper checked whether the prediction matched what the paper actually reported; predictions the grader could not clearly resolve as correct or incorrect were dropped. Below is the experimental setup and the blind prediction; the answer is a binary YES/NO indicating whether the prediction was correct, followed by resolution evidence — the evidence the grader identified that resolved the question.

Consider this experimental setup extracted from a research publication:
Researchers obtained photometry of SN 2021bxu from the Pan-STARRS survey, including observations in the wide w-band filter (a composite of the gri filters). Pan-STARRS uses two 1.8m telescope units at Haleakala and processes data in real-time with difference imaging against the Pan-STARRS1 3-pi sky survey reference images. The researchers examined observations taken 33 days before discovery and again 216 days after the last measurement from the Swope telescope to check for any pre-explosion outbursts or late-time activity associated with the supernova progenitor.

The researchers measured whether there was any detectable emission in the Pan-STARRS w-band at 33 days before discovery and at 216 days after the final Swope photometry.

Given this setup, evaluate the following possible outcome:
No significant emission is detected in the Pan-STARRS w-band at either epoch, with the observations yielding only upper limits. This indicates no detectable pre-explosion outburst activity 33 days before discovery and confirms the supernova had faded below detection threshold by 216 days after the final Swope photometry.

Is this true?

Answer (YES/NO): YES